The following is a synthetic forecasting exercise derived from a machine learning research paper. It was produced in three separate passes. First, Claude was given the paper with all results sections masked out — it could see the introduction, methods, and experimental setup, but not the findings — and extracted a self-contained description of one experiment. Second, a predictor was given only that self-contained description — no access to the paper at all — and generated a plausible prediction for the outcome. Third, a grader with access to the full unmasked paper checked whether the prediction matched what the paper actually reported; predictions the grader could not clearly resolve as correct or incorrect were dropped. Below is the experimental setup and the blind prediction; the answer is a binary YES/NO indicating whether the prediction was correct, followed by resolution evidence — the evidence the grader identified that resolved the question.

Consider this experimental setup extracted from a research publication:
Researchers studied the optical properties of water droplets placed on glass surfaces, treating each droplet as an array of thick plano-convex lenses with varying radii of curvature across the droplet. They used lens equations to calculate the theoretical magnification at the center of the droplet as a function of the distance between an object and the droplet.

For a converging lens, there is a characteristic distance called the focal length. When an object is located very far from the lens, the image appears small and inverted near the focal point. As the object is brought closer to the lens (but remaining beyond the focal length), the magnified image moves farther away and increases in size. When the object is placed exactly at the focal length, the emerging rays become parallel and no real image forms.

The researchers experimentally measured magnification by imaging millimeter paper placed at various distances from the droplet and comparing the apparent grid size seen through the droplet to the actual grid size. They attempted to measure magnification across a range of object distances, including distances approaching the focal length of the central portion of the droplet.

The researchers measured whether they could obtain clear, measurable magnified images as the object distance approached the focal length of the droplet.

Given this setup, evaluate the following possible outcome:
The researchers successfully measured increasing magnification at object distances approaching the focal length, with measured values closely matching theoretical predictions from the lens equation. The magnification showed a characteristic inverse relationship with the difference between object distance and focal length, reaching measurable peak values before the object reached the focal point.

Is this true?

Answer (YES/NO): NO